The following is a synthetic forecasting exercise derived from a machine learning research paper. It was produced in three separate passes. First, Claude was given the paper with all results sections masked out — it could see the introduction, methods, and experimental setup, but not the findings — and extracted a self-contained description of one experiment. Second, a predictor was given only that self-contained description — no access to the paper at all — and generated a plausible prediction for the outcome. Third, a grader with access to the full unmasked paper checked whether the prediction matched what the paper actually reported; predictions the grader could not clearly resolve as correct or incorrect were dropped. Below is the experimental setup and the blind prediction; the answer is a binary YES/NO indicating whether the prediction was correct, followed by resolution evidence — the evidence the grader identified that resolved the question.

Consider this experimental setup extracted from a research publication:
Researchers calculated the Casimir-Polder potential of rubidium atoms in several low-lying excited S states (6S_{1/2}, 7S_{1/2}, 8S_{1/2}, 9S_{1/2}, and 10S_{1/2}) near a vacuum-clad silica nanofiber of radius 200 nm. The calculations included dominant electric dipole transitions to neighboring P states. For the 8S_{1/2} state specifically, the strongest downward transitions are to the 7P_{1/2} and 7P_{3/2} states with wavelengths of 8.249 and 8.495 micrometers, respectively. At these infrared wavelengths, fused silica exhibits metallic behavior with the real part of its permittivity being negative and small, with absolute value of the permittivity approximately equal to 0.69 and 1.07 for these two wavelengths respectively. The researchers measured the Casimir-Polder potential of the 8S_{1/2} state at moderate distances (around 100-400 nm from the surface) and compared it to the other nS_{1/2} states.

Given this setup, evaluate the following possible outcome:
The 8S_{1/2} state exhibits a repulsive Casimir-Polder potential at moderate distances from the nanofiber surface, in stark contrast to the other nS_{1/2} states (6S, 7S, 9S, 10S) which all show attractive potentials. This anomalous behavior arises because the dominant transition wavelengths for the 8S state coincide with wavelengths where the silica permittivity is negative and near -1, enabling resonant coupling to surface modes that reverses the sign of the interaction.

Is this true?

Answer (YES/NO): YES